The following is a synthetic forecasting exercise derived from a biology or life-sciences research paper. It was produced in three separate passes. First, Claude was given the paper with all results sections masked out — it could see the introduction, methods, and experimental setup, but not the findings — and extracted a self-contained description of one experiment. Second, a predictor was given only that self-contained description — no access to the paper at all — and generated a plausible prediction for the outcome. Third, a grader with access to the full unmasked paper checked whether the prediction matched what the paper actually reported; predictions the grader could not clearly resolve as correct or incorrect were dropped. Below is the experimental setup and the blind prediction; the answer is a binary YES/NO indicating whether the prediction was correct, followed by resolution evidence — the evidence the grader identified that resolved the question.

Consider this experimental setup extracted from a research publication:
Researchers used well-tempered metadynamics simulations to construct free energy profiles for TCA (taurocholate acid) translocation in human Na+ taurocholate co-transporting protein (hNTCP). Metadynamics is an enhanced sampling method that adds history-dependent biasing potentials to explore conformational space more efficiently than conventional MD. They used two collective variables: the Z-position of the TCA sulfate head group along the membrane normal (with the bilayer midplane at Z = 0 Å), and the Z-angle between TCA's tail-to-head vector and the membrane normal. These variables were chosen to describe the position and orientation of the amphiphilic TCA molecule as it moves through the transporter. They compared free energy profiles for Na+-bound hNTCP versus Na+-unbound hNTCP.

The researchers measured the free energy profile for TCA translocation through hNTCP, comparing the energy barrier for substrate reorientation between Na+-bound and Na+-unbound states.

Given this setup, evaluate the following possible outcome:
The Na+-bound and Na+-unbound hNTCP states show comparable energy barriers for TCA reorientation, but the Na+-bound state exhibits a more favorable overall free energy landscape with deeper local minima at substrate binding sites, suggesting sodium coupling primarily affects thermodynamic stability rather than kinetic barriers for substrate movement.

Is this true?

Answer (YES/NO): NO